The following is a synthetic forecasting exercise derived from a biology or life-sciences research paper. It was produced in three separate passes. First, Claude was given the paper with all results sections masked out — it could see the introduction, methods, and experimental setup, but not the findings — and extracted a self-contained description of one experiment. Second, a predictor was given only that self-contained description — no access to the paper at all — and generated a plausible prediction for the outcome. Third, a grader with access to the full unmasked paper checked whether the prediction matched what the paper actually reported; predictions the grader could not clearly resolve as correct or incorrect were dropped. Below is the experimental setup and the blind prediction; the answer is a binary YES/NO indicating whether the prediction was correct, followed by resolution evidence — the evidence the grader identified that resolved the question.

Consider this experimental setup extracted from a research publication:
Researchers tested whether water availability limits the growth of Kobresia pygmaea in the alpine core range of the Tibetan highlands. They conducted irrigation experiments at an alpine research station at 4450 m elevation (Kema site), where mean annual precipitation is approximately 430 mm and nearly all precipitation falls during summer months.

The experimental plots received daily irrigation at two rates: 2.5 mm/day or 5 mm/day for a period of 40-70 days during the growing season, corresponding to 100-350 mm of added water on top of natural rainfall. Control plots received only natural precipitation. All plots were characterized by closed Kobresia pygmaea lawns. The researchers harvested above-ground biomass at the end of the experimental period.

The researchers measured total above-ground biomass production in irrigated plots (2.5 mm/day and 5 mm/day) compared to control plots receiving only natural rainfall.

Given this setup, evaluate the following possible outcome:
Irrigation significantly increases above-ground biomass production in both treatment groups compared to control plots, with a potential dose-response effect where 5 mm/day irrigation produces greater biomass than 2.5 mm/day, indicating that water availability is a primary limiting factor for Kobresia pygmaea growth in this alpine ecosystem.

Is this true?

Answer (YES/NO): NO